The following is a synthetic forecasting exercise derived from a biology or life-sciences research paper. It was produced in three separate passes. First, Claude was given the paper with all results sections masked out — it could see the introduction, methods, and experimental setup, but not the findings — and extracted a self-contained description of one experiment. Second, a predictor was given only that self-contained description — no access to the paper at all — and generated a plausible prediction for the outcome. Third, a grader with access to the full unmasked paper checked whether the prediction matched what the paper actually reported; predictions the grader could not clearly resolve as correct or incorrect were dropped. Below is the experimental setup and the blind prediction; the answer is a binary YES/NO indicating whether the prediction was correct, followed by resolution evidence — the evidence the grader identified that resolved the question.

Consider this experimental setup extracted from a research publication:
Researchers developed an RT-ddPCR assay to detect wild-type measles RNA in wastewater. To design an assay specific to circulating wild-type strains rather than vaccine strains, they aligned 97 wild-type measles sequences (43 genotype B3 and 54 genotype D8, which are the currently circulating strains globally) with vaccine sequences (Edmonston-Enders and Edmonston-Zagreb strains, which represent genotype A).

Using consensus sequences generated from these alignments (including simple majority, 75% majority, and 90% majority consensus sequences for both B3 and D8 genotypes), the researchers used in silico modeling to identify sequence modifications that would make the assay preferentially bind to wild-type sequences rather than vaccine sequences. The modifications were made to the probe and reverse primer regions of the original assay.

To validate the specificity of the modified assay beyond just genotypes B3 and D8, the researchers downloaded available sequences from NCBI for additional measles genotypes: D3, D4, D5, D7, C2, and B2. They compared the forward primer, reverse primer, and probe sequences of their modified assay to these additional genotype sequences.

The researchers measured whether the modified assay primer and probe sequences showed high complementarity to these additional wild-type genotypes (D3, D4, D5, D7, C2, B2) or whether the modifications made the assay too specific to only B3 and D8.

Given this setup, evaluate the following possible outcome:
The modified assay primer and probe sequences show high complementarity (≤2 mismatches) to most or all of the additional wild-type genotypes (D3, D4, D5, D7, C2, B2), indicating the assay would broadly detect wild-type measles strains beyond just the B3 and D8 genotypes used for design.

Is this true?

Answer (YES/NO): YES